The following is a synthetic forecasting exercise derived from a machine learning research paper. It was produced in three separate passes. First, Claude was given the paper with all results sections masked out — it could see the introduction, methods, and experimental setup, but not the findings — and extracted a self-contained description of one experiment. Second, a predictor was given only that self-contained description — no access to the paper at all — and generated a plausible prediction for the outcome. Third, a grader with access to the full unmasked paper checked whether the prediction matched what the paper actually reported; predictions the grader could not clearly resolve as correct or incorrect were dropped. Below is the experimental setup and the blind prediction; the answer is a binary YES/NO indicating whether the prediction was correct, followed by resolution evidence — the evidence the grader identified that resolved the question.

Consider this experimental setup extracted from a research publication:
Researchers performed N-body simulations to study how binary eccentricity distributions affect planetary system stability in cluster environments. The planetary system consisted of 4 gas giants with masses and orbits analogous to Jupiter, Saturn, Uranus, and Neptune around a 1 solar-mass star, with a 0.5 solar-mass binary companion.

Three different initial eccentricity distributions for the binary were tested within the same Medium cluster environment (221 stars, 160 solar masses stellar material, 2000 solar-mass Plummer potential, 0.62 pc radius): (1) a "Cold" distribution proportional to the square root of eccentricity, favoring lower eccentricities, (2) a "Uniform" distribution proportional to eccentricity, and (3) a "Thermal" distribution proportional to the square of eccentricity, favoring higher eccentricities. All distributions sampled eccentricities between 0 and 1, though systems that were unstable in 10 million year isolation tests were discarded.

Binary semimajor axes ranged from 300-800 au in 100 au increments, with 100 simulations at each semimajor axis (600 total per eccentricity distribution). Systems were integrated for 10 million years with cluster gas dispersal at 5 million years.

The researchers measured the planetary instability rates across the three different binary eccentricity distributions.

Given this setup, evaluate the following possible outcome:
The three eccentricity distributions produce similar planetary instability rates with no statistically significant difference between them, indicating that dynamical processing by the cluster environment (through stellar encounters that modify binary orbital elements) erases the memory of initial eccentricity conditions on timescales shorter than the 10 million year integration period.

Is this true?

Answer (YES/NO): NO